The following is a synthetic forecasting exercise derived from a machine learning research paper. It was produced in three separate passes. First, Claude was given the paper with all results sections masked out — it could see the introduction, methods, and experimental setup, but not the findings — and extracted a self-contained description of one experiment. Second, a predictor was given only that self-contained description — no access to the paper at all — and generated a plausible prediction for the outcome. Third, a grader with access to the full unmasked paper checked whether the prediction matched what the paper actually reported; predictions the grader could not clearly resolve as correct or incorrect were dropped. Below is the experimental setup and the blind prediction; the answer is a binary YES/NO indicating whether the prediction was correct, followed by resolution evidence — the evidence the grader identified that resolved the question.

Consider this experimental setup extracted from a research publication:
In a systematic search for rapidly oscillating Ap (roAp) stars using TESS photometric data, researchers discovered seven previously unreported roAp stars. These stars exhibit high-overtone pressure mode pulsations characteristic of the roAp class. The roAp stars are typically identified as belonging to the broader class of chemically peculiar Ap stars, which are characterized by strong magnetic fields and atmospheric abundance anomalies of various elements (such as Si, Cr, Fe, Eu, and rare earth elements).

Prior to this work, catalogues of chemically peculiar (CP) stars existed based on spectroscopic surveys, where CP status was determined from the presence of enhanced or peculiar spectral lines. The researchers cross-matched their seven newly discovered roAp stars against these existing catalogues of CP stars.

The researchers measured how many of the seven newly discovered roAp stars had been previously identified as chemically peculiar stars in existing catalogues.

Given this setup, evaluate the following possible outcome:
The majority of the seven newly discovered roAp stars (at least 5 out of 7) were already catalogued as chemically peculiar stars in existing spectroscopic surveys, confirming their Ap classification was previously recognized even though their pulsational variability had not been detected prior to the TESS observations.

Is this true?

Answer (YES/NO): NO